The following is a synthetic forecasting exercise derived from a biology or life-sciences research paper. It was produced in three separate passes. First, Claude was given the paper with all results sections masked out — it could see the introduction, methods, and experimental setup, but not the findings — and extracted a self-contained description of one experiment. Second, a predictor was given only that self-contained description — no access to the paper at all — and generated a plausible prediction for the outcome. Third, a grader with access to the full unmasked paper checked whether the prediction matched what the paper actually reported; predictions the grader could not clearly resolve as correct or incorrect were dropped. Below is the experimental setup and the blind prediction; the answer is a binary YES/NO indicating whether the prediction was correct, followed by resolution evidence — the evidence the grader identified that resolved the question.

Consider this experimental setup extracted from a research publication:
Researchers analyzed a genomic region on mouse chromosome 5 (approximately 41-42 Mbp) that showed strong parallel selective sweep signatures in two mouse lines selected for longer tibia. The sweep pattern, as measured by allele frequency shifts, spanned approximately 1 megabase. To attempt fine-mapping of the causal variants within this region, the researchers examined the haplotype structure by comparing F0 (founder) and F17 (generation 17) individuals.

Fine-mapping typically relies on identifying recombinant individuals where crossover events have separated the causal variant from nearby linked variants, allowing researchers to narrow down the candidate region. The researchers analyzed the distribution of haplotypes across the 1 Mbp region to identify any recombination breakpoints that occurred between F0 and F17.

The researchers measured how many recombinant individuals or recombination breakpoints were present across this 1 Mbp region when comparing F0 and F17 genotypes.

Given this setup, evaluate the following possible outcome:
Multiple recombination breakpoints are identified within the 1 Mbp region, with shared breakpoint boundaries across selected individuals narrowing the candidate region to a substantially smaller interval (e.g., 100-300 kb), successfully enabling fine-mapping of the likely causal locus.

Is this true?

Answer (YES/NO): NO